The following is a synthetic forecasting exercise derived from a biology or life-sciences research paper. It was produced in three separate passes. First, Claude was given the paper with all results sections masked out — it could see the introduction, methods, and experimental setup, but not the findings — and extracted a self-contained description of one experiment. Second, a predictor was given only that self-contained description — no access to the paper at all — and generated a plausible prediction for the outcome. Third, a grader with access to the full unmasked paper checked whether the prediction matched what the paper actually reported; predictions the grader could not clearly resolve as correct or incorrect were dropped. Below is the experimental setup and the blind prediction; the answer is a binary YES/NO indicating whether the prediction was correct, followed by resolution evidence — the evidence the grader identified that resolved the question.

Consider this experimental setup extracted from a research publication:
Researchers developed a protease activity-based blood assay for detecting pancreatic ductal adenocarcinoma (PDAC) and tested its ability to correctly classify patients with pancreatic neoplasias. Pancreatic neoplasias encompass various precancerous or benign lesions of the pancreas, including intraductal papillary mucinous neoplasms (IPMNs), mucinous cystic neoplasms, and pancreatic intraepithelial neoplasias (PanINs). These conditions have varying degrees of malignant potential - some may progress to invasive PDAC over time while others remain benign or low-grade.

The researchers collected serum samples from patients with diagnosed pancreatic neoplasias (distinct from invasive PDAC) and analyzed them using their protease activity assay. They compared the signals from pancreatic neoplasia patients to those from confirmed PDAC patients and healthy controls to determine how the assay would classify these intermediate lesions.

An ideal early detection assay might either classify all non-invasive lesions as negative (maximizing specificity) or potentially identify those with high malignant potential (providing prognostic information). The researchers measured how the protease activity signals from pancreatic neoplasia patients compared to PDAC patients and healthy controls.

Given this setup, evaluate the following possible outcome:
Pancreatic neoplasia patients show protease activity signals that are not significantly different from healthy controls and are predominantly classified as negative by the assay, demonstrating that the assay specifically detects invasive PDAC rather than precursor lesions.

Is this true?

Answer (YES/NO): YES